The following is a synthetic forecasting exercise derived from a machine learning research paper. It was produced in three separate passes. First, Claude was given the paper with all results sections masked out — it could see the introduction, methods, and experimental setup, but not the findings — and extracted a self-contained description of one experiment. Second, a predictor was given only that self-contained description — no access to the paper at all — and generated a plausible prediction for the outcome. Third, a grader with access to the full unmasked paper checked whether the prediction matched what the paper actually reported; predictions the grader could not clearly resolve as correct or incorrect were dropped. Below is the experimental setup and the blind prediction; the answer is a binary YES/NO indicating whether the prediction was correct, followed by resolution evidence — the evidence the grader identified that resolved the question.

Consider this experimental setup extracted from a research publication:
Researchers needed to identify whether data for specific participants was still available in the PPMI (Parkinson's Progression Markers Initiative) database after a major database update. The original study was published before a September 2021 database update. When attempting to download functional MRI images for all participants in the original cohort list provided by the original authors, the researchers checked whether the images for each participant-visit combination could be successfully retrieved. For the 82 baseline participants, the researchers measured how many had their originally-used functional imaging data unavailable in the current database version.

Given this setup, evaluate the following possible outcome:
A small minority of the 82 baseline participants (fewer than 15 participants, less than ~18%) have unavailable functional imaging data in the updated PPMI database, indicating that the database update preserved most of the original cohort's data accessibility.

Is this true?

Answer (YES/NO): YES